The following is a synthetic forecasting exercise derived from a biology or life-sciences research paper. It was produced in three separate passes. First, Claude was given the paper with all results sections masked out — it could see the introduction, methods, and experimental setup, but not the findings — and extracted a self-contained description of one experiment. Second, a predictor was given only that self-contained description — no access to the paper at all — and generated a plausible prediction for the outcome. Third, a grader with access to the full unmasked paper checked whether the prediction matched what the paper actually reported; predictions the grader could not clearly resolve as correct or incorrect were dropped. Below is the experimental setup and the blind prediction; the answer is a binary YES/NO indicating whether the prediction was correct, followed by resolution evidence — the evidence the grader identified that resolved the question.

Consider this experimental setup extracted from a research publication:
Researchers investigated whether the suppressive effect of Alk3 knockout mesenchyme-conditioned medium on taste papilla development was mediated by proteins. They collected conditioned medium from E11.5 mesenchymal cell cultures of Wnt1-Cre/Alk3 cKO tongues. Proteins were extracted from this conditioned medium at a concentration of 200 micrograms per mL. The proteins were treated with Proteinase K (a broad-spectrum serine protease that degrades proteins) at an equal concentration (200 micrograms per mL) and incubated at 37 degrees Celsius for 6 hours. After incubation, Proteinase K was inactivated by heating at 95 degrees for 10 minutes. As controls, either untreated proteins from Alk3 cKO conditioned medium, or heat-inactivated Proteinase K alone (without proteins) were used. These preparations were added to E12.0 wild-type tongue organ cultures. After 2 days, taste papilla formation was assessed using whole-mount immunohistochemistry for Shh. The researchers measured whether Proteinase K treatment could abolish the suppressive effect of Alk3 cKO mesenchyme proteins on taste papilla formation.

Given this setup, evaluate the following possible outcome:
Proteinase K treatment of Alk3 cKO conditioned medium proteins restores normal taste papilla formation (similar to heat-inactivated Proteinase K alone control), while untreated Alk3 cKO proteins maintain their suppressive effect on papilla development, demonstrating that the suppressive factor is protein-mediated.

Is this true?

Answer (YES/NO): YES